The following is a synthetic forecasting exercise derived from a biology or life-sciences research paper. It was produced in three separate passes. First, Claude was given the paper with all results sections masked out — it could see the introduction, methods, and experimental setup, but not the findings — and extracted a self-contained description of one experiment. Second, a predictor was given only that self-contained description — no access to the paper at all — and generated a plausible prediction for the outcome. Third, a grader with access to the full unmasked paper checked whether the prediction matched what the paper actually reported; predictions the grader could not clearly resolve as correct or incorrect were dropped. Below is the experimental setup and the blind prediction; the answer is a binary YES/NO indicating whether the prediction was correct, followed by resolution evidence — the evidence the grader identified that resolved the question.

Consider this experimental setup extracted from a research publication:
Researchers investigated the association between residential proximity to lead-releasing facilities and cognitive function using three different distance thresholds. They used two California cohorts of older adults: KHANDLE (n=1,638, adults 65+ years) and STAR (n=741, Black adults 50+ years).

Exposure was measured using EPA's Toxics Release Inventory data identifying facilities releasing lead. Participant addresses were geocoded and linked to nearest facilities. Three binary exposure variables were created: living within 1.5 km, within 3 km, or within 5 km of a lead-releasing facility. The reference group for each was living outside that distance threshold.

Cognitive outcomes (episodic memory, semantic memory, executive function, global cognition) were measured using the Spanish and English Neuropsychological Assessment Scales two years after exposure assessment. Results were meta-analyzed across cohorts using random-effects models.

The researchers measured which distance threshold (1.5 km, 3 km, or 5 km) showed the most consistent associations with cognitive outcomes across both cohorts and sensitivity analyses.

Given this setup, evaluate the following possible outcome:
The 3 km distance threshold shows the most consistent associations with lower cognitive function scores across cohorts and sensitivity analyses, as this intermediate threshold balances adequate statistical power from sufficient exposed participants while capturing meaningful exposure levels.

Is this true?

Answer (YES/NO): NO